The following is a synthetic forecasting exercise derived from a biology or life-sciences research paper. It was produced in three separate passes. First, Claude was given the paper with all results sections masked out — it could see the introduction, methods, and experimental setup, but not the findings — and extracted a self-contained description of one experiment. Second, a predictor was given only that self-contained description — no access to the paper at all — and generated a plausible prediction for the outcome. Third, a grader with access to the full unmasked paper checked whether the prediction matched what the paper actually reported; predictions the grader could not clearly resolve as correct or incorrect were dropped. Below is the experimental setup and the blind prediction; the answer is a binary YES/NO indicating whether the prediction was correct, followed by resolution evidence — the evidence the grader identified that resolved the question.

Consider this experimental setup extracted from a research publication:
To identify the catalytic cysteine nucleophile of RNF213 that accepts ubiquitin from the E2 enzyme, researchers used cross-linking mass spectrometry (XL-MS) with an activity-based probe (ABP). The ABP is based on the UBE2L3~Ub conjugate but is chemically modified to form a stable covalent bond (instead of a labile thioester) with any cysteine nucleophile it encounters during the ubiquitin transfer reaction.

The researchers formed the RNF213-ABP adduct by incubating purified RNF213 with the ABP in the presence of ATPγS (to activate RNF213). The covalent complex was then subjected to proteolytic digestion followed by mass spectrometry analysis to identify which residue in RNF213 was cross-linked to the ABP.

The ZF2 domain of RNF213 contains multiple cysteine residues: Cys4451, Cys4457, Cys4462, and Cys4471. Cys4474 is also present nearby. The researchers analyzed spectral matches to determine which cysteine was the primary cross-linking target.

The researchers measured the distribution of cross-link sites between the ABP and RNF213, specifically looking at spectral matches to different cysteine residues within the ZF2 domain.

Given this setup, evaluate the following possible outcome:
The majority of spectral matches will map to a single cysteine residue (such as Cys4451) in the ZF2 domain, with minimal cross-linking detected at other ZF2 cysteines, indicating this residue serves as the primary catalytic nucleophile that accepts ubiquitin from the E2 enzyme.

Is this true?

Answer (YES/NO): YES